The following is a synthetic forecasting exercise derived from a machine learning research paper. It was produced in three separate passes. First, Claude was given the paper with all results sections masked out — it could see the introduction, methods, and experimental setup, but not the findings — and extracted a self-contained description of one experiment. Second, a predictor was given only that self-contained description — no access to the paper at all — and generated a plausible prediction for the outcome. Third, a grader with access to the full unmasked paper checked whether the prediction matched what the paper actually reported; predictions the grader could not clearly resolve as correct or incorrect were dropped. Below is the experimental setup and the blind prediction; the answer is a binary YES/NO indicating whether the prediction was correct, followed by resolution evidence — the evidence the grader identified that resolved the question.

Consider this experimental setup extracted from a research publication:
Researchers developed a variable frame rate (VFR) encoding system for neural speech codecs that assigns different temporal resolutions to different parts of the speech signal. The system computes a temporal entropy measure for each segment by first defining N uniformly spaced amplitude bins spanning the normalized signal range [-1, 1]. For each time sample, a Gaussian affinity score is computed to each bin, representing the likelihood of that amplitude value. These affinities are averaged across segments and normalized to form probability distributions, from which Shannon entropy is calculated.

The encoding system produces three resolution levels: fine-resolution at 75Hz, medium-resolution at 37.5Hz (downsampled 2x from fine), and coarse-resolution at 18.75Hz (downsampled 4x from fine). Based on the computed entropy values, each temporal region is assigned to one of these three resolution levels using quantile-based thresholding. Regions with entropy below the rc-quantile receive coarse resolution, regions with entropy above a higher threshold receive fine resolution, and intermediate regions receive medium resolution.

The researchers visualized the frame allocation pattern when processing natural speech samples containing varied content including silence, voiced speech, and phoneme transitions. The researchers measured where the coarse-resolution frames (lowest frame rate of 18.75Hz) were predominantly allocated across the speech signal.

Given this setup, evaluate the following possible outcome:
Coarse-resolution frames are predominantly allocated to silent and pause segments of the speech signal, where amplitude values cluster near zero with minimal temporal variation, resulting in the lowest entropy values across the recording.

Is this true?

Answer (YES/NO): YES